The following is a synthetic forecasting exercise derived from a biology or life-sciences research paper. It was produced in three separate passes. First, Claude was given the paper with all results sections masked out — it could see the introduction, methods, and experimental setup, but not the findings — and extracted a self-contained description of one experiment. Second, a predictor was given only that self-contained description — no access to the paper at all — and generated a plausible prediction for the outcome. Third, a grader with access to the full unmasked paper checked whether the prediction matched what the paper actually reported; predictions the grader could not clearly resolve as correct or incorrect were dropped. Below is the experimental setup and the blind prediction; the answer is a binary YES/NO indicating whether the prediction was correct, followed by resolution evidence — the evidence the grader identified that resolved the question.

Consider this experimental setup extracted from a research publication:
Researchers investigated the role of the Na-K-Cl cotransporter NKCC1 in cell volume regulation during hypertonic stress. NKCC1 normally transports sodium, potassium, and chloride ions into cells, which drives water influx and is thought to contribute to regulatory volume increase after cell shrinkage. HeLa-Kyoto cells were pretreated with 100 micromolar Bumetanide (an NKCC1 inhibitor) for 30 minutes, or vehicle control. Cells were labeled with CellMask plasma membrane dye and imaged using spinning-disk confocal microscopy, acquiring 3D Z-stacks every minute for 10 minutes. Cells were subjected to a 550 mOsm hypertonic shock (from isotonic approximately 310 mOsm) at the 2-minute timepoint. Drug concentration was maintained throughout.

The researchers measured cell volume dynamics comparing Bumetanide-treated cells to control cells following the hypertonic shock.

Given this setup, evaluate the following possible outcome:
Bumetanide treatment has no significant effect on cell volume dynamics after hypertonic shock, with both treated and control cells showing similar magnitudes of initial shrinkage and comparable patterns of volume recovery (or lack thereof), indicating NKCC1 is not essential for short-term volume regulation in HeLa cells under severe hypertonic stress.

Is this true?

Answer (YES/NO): YES